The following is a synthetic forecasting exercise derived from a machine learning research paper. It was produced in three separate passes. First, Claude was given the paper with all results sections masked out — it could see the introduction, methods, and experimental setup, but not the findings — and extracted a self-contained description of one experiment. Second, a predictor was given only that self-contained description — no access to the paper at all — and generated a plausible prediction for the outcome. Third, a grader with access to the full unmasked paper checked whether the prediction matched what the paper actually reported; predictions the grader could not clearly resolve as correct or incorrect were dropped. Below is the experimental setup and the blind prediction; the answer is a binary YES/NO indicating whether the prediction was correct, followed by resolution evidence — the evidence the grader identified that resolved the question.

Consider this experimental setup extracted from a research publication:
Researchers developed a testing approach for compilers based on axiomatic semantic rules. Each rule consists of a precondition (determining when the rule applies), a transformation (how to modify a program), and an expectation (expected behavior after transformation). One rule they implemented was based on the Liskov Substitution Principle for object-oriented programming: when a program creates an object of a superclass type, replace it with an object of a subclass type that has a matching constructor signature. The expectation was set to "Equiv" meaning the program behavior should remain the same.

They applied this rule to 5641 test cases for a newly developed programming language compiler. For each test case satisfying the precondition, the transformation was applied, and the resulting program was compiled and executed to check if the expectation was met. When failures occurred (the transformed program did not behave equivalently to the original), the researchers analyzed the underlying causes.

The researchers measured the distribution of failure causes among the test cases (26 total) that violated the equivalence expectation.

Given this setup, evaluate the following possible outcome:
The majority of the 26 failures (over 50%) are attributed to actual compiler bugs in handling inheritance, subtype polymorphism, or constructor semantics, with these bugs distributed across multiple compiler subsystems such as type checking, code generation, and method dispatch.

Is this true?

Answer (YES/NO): NO